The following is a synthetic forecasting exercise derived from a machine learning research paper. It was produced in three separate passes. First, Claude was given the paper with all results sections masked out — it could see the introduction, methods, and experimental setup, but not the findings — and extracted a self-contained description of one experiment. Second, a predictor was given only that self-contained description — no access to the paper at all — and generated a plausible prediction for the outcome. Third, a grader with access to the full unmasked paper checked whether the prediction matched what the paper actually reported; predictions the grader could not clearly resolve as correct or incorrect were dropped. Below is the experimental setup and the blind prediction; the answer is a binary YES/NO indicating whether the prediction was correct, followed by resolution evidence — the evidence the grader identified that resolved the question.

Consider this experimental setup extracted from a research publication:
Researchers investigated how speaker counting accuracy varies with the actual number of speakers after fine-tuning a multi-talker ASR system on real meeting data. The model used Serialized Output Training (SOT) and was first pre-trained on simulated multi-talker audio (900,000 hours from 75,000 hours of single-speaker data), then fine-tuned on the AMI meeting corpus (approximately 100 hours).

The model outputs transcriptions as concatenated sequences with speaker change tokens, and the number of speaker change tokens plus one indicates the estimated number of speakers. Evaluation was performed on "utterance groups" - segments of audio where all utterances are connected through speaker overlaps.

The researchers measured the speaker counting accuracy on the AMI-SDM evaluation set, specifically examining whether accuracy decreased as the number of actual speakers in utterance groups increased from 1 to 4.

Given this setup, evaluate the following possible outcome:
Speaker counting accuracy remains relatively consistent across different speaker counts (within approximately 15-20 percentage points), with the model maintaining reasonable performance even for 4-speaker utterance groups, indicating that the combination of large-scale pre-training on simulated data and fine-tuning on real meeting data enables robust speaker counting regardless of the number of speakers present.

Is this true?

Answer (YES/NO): NO